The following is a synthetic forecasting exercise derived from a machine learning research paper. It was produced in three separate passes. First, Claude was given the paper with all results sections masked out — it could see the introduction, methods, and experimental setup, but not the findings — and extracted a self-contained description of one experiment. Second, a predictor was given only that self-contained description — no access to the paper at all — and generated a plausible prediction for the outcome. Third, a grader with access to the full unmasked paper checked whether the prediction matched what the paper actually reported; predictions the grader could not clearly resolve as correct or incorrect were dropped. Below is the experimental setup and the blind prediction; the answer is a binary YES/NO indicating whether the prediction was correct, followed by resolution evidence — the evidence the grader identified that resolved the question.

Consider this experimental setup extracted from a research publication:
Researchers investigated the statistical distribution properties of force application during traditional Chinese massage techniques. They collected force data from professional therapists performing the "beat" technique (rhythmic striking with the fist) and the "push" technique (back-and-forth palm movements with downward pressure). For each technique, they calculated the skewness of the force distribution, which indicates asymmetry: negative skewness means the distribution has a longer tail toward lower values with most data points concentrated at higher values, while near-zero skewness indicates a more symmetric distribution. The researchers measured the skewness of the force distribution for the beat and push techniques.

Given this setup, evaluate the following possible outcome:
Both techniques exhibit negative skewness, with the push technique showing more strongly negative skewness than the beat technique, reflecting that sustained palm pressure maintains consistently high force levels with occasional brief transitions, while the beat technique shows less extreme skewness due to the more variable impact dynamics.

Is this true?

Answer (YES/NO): NO